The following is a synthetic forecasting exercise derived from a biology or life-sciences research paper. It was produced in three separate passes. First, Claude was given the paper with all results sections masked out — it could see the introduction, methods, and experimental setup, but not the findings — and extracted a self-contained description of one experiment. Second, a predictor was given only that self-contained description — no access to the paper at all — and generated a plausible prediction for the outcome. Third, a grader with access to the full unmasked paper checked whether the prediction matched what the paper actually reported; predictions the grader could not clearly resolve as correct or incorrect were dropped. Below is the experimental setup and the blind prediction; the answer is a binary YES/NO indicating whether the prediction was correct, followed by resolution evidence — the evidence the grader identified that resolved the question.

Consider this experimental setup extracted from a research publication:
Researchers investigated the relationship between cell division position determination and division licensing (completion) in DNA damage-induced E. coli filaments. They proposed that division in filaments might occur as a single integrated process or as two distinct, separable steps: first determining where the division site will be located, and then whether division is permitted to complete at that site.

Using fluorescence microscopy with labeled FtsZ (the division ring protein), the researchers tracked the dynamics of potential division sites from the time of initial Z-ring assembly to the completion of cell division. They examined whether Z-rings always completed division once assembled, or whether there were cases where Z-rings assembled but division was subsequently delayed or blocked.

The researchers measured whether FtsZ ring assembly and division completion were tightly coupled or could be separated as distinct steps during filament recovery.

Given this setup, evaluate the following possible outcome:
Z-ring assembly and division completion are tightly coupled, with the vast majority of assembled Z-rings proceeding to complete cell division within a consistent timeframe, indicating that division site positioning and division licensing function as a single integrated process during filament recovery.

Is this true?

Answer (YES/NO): NO